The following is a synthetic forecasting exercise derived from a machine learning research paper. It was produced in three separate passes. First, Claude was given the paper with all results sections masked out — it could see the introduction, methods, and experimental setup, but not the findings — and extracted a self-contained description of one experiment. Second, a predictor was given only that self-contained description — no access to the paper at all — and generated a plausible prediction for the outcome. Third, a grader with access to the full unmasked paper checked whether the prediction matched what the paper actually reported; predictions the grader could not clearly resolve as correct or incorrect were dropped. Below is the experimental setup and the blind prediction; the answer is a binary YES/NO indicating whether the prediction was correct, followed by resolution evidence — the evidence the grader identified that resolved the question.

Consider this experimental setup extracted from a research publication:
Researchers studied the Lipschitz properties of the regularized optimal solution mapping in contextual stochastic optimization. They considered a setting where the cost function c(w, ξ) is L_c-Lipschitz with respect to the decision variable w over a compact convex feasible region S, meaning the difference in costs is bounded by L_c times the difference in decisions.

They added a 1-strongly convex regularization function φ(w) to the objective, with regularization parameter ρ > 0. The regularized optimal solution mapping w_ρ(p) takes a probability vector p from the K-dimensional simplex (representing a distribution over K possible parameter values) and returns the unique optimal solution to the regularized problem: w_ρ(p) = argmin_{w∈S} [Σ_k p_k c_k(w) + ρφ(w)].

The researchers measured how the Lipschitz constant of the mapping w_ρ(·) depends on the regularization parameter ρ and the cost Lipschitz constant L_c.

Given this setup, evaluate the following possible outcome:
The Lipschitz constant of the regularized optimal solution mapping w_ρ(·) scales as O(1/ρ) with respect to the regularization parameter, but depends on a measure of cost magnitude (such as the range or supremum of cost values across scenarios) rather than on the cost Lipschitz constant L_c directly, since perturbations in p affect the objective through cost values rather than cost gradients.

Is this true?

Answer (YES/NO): NO